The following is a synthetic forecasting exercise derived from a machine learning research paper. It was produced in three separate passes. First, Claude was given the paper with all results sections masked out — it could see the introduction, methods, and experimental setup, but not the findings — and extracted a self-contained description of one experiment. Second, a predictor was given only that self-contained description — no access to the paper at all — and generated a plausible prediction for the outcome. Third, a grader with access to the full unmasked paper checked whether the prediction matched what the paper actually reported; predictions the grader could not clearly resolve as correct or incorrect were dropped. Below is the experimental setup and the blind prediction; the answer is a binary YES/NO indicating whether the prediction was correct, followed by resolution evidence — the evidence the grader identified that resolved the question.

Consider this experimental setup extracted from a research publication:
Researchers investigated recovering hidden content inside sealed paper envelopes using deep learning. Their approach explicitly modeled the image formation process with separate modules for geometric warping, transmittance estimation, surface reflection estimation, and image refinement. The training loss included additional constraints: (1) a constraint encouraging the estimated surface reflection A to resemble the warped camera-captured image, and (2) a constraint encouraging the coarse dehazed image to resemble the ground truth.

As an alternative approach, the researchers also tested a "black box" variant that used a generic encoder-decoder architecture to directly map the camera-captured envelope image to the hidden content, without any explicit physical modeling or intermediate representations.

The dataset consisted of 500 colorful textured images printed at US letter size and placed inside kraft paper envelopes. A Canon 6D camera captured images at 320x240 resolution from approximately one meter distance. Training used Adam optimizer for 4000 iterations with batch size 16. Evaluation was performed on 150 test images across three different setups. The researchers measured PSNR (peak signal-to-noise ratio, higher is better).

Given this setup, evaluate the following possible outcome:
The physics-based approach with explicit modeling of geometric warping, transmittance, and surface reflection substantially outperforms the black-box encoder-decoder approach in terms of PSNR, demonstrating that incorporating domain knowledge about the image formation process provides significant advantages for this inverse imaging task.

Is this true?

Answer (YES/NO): NO